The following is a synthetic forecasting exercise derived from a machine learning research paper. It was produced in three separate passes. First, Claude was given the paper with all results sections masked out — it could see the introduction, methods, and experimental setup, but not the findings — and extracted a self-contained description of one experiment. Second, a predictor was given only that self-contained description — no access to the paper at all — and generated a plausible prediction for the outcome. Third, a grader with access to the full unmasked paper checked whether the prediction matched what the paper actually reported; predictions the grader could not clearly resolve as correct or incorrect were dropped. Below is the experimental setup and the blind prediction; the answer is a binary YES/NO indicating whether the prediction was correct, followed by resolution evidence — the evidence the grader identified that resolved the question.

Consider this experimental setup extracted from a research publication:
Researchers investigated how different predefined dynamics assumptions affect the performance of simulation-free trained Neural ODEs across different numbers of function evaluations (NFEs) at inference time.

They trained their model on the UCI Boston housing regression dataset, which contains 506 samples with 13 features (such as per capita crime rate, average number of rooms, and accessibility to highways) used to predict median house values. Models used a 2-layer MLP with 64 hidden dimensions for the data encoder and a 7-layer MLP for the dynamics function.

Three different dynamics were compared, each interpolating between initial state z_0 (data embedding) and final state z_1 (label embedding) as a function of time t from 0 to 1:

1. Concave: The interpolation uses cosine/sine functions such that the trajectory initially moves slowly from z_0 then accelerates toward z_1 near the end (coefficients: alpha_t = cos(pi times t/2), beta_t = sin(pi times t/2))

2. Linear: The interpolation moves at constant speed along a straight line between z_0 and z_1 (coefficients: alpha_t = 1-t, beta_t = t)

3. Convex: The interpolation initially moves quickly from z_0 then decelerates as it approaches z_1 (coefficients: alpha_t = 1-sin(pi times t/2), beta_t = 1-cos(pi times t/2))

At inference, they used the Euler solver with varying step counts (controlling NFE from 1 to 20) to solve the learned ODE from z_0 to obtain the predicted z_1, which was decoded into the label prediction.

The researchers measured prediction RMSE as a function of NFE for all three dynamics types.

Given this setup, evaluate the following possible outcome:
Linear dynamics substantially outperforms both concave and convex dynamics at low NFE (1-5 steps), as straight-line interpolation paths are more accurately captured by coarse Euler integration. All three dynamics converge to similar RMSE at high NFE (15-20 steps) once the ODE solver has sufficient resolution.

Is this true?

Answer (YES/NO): NO